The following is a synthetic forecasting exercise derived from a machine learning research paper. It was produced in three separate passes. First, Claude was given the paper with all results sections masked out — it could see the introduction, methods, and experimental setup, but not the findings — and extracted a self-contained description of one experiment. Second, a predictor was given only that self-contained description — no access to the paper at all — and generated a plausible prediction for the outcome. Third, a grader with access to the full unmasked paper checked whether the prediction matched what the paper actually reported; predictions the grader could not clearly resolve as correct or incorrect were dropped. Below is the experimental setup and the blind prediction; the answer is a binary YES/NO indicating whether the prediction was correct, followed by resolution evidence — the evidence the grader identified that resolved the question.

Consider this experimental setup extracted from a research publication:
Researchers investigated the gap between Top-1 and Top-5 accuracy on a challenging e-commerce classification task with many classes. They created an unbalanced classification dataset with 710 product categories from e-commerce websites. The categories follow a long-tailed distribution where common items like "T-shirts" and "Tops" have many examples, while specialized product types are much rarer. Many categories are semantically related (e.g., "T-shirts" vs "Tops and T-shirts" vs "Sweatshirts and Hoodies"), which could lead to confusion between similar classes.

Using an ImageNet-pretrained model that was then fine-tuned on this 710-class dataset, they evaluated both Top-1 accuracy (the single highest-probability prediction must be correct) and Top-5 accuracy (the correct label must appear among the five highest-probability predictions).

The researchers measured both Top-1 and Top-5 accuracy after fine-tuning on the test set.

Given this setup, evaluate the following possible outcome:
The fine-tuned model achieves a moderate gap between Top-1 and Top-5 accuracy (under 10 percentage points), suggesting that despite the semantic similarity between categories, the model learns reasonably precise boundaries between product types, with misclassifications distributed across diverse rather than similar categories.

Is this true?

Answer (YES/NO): NO